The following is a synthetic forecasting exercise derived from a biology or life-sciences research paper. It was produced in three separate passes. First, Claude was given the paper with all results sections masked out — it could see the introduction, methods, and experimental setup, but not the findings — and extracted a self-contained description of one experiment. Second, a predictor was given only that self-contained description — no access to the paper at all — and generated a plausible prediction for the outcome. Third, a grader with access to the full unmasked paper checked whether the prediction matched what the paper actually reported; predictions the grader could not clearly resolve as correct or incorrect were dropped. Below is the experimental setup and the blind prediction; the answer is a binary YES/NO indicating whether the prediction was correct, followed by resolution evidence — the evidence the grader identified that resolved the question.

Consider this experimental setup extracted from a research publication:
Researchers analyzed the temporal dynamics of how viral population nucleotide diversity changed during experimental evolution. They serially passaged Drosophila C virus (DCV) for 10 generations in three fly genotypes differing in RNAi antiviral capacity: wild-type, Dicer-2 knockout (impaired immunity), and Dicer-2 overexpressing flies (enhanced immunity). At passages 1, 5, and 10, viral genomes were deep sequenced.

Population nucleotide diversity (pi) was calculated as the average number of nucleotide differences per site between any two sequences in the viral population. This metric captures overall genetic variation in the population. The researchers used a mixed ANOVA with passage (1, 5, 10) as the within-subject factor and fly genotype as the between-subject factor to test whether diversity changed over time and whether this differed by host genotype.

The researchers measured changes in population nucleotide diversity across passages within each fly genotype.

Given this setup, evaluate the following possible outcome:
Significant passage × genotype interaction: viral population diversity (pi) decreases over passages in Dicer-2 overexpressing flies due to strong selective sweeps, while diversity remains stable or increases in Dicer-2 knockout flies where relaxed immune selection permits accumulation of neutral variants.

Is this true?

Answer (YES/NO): NO